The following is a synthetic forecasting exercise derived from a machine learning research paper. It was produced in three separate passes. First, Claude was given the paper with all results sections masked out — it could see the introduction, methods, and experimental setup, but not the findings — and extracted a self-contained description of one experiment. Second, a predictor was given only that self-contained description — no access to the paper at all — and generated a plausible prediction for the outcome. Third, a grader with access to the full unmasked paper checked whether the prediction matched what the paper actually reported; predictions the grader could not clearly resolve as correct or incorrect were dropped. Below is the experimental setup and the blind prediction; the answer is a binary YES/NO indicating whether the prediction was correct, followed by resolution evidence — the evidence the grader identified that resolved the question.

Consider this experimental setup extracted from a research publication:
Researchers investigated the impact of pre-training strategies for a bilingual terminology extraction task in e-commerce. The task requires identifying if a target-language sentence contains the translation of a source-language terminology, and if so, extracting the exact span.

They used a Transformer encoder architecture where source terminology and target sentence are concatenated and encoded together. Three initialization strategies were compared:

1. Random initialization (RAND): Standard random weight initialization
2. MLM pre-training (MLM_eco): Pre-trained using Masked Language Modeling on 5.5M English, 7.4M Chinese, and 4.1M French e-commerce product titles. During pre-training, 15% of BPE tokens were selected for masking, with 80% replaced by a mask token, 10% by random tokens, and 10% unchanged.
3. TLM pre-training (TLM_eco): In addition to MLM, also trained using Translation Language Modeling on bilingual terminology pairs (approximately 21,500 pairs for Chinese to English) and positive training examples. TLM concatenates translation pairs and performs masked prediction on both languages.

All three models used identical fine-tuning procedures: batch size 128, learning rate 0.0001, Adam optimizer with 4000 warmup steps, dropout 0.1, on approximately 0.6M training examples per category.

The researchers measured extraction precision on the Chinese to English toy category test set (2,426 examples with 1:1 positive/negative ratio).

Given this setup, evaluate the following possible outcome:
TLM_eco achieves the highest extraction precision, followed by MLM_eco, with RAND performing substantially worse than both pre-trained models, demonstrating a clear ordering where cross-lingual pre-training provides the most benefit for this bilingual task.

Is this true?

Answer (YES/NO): YES